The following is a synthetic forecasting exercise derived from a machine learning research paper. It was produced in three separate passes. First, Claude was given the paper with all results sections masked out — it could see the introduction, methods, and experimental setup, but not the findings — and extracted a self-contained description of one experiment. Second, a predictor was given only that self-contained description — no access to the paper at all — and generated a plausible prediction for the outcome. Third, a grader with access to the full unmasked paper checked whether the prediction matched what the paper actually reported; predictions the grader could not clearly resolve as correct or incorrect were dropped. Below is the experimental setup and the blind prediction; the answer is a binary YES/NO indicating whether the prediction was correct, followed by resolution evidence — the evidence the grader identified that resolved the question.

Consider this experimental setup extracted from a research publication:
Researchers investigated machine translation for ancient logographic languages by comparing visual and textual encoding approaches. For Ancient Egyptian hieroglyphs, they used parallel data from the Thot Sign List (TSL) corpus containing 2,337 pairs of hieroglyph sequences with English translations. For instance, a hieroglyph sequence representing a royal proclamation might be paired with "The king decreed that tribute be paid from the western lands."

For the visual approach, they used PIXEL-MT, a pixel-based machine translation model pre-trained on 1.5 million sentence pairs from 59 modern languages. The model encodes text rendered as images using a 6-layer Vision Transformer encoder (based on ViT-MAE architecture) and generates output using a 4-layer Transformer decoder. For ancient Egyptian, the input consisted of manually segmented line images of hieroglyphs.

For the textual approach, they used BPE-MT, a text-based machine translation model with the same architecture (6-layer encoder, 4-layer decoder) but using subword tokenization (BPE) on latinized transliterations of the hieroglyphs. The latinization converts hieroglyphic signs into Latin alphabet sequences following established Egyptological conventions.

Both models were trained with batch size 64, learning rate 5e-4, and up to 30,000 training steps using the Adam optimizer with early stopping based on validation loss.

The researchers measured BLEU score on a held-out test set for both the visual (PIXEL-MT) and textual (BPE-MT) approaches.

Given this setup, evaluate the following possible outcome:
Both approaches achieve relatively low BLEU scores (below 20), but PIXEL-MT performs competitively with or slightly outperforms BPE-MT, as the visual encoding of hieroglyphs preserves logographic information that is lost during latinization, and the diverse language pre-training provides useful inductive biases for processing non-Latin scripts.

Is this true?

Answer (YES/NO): NO